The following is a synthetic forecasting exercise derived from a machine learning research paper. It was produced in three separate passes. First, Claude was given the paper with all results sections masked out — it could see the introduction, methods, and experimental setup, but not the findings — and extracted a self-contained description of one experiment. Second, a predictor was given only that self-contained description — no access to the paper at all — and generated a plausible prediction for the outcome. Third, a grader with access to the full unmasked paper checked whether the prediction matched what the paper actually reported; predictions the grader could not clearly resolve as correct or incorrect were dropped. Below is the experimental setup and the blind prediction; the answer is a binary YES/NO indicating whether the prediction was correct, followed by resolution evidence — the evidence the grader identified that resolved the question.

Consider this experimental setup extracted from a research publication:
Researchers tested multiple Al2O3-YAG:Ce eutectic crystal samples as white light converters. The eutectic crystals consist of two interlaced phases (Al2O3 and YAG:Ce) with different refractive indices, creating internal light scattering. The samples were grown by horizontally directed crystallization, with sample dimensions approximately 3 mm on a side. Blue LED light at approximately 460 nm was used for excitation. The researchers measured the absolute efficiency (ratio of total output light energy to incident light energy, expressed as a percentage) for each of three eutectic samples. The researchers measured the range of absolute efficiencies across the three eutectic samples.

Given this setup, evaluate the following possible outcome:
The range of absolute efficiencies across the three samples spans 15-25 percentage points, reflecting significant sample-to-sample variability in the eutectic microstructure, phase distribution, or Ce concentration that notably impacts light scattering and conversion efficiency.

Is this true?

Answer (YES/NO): NO